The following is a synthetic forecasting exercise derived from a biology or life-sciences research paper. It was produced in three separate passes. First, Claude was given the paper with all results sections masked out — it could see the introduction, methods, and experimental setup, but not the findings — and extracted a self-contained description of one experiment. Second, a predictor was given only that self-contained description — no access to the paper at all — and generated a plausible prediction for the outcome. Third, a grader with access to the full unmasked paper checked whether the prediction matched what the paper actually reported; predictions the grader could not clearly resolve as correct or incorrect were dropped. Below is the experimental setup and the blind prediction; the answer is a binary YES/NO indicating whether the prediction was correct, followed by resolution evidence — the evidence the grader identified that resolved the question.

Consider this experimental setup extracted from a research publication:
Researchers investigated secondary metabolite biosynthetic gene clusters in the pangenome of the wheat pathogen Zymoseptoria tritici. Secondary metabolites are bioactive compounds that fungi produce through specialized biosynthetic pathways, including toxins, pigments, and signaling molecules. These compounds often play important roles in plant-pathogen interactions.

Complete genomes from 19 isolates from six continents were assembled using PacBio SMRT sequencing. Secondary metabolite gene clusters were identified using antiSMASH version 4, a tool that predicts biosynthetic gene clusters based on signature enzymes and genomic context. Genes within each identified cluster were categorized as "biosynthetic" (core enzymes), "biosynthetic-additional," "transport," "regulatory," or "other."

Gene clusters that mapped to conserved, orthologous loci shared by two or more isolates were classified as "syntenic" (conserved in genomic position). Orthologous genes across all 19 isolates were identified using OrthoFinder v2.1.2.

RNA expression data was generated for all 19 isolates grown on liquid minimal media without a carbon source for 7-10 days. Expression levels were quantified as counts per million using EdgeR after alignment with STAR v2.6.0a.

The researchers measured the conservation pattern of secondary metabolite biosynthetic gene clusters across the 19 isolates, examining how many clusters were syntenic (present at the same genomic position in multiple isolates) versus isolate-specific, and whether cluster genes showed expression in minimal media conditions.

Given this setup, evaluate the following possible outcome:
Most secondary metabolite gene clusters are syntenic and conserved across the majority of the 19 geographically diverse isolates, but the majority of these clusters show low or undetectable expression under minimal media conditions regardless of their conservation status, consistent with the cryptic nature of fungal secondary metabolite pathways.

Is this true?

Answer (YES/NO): NO